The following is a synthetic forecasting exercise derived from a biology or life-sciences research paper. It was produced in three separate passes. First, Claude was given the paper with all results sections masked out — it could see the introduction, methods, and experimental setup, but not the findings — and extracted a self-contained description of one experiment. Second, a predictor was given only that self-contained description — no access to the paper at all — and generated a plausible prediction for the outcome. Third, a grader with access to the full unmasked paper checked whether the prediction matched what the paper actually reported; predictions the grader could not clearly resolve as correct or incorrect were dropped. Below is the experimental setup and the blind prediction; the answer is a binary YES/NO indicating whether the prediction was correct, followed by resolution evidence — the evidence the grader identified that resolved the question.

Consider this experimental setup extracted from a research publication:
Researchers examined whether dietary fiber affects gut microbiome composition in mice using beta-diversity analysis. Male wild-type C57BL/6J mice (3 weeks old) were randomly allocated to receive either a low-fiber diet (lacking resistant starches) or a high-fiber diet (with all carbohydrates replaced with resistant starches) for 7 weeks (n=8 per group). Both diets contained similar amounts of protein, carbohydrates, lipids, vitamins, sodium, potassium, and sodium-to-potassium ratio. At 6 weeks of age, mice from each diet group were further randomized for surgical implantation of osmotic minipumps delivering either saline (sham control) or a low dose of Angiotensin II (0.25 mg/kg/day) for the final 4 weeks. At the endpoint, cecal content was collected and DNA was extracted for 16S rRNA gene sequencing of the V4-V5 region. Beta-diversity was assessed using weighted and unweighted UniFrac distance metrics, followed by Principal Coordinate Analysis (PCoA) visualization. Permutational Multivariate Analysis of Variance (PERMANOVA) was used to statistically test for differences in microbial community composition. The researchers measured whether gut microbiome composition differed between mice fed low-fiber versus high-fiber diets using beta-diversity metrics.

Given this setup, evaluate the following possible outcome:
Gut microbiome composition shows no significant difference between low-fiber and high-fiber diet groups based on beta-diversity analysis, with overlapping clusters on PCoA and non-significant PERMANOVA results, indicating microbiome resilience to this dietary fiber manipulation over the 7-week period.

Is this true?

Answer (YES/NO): NO